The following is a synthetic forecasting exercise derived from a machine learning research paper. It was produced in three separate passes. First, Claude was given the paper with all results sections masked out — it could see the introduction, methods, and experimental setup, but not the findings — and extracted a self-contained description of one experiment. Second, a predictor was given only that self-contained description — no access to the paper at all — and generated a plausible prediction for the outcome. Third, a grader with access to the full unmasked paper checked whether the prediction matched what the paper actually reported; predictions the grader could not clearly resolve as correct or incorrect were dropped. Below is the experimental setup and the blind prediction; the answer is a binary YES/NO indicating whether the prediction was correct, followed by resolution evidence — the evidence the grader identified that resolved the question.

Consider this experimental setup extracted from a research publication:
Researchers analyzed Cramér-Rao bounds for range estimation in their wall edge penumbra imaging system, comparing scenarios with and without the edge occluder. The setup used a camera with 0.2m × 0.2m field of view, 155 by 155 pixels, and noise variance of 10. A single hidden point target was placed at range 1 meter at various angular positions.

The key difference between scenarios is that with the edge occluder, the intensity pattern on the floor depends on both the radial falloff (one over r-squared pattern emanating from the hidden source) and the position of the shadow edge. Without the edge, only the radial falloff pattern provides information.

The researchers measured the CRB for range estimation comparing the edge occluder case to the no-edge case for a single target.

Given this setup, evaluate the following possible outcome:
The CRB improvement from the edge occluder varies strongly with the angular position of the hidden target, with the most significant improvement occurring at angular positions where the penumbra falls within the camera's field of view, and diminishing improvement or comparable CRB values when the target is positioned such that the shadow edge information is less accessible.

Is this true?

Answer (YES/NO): NO